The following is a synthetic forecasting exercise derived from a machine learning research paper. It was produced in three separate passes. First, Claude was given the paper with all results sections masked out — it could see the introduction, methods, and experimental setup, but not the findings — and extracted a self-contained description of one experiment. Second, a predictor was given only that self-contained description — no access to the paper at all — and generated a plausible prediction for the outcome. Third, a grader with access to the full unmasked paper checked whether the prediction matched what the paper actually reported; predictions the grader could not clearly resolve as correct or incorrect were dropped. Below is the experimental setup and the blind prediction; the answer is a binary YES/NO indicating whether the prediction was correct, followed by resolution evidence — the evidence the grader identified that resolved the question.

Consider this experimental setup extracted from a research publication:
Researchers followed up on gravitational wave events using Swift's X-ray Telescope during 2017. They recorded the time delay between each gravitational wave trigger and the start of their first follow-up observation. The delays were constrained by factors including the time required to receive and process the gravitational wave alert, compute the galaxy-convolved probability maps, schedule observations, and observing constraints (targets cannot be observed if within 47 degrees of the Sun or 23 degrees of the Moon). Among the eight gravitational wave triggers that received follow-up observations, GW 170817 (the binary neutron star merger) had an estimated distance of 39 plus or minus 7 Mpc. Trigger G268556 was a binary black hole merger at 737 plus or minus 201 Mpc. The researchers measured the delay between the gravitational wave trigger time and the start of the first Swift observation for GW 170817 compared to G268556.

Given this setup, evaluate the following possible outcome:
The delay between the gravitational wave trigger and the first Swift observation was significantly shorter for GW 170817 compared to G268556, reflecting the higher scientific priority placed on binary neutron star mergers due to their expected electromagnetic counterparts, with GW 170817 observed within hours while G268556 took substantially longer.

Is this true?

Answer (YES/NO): NO